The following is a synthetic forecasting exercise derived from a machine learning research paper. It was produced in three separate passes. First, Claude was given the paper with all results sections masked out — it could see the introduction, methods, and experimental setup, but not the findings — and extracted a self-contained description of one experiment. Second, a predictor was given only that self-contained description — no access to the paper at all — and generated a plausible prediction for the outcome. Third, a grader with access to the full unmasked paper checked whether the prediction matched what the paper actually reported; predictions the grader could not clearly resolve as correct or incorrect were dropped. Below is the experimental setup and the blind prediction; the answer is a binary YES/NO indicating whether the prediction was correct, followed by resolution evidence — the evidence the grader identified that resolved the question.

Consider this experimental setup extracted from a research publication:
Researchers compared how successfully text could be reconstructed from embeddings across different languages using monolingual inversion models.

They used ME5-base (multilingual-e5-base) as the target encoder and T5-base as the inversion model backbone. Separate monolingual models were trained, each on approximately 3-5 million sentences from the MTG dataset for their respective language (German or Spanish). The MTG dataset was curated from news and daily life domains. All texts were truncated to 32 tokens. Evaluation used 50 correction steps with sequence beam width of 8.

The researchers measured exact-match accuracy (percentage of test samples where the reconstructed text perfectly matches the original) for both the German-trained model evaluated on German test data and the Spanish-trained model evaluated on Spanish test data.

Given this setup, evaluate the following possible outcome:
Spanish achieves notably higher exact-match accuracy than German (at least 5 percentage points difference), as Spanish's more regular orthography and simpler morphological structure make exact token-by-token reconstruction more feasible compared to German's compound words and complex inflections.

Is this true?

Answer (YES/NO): YES